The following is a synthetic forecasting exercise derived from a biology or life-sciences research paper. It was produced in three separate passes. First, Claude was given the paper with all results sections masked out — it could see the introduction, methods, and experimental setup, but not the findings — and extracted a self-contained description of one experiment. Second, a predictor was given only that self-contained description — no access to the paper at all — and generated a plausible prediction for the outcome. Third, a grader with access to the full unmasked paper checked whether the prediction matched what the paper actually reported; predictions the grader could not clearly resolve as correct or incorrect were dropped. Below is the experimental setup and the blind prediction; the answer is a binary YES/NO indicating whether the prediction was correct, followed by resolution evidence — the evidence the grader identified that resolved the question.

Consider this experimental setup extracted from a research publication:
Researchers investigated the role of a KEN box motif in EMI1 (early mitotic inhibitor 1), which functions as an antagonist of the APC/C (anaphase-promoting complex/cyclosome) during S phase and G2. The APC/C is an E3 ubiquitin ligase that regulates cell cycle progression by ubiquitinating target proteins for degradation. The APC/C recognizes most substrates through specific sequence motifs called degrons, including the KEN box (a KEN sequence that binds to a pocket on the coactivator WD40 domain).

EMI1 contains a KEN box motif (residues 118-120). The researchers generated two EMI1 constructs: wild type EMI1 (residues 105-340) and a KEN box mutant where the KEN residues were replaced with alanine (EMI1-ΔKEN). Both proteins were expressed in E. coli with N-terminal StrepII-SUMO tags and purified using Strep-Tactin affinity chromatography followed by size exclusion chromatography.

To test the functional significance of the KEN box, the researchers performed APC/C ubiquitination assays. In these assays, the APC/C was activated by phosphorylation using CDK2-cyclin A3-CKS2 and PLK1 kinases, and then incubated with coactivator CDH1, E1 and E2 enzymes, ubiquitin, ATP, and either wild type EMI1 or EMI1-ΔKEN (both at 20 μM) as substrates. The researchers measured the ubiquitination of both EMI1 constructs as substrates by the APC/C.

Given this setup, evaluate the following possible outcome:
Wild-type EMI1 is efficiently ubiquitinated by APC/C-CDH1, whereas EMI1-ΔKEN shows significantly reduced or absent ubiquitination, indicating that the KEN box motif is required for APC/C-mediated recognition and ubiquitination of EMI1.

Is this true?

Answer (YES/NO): NO